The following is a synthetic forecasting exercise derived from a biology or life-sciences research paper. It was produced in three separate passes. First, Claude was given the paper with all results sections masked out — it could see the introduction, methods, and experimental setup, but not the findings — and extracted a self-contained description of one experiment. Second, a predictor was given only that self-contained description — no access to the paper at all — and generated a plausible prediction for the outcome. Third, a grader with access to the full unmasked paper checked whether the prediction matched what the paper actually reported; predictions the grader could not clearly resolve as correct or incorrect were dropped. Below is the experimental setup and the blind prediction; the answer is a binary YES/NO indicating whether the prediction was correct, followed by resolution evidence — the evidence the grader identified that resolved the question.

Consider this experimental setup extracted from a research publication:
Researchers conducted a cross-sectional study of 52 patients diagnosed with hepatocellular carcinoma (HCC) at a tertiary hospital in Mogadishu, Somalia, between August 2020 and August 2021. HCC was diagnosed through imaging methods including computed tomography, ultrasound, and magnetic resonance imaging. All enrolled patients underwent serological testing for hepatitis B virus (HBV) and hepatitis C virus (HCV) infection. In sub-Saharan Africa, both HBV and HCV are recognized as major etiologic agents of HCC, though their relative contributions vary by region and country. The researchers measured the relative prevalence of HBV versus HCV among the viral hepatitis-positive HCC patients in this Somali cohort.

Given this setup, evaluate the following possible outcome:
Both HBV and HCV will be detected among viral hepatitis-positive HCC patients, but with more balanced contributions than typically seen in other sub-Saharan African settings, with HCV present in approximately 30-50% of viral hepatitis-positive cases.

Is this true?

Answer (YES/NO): NO